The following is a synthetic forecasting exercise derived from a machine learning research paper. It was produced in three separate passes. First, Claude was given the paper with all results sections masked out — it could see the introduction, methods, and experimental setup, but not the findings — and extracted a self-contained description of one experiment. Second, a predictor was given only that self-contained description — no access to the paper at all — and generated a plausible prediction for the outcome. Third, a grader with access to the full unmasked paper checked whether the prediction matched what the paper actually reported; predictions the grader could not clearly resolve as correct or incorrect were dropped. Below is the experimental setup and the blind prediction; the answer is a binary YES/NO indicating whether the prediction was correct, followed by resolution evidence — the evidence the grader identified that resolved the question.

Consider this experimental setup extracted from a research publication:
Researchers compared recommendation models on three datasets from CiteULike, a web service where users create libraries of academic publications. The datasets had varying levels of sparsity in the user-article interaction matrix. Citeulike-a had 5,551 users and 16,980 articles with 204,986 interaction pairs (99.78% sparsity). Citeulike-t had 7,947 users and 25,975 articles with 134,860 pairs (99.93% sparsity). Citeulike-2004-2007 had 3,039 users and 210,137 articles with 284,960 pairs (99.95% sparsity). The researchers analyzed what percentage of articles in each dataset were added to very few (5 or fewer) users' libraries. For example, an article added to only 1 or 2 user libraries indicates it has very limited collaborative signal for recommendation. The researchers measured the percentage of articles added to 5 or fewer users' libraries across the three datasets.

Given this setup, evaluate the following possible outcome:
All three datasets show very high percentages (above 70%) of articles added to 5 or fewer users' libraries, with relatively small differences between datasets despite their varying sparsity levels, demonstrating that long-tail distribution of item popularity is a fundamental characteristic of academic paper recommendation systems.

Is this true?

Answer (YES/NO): NO